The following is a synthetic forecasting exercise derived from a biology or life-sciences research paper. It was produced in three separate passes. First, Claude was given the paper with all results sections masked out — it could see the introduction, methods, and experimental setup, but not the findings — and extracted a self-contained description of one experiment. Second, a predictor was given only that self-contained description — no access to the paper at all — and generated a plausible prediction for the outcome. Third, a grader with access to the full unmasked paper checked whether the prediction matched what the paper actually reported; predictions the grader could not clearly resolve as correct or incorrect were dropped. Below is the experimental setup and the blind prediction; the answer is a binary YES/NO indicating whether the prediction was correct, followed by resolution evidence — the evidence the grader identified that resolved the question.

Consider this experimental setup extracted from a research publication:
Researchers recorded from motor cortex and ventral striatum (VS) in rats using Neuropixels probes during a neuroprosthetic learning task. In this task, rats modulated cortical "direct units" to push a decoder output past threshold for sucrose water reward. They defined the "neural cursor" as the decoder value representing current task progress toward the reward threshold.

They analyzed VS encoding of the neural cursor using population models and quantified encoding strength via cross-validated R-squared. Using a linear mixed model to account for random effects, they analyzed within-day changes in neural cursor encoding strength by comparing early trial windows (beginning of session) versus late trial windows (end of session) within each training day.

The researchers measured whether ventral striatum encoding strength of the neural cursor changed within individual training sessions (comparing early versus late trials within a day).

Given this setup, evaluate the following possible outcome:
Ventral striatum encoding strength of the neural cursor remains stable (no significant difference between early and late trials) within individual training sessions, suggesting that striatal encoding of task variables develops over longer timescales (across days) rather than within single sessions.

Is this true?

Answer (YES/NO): NO